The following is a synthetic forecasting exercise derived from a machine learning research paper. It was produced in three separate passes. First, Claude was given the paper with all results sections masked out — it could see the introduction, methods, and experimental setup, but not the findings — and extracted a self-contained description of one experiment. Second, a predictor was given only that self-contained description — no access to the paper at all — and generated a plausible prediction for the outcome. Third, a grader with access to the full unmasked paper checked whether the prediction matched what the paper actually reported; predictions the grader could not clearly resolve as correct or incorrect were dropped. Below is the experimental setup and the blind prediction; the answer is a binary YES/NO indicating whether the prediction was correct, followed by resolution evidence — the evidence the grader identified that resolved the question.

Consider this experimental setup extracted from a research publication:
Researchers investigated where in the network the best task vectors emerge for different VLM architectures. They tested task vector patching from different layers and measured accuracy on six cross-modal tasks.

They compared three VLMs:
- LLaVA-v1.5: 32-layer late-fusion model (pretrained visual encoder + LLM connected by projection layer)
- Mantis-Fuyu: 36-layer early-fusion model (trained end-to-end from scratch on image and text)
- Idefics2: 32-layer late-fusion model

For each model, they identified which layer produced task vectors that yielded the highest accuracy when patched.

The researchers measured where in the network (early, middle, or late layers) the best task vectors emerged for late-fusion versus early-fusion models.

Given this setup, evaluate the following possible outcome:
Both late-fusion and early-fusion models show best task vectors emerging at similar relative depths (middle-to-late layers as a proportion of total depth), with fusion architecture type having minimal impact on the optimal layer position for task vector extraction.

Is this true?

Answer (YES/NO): NO